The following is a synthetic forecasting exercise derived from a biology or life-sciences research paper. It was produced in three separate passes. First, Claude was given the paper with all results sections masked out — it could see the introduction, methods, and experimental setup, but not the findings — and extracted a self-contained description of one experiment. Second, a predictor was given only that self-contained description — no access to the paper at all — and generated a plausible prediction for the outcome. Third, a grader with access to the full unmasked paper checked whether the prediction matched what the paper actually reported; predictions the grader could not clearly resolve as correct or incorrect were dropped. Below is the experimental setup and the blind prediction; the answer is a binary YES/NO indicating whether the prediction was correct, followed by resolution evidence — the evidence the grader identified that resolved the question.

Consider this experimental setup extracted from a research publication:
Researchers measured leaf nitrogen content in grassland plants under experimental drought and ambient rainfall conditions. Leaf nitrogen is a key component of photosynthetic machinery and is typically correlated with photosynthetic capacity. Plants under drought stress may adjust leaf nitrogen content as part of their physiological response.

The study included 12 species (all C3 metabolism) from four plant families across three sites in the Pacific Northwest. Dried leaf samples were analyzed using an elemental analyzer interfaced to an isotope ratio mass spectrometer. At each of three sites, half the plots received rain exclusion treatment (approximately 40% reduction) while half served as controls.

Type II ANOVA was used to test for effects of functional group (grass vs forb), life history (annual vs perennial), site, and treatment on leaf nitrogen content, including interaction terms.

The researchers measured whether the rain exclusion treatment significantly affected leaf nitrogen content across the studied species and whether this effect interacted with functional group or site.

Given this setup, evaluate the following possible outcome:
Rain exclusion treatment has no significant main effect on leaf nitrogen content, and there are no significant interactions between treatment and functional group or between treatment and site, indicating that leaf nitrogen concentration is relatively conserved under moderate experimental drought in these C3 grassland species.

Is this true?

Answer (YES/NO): YES